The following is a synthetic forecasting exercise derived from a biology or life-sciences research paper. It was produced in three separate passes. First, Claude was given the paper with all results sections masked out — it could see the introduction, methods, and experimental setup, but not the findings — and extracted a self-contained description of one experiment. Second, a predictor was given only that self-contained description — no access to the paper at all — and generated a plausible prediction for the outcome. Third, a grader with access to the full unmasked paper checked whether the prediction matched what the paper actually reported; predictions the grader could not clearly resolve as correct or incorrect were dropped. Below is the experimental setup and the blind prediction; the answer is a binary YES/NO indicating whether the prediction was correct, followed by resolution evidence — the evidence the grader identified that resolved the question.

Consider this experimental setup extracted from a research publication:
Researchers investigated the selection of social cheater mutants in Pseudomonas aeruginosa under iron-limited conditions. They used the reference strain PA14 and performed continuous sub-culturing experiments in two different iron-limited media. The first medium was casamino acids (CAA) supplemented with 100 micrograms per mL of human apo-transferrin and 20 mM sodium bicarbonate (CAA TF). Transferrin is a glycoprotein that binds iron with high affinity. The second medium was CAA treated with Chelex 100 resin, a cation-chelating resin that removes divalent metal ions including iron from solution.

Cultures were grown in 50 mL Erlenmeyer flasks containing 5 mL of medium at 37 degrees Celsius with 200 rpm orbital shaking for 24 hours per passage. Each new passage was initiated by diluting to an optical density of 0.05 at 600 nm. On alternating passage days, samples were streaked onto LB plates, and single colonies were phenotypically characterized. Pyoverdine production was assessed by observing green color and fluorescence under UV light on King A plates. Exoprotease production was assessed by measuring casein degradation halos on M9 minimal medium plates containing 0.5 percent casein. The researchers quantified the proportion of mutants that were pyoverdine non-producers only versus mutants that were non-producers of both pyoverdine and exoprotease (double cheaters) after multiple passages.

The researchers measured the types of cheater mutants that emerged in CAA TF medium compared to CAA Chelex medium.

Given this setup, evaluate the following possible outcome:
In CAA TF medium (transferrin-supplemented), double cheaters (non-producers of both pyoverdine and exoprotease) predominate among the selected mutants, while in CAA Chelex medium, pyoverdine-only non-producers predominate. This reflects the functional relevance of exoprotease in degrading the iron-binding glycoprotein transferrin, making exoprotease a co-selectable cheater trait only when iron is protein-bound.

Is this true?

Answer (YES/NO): YES